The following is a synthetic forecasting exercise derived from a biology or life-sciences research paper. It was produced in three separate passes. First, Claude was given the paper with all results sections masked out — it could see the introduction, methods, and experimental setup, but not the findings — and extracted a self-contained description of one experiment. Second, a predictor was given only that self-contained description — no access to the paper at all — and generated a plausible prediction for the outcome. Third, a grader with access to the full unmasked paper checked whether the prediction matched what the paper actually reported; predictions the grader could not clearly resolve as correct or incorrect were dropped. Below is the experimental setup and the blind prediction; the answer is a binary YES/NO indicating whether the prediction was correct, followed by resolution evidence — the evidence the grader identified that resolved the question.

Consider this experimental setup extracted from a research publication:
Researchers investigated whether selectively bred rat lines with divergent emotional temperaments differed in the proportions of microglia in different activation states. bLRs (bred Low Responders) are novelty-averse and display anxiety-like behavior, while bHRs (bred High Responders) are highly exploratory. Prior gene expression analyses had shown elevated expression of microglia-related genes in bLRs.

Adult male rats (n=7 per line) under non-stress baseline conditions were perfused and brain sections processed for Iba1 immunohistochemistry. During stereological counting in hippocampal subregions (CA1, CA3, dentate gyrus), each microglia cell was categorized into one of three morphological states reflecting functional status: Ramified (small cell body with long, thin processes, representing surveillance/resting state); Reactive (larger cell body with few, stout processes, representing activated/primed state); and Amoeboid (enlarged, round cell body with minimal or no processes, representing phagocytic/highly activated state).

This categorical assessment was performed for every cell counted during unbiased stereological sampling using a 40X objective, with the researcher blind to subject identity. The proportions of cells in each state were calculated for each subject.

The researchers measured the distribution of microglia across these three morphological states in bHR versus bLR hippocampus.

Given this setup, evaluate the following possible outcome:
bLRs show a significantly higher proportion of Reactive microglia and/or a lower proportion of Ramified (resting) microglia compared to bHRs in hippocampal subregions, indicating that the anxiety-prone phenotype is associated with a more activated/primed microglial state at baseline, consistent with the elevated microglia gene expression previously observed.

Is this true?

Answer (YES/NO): NO